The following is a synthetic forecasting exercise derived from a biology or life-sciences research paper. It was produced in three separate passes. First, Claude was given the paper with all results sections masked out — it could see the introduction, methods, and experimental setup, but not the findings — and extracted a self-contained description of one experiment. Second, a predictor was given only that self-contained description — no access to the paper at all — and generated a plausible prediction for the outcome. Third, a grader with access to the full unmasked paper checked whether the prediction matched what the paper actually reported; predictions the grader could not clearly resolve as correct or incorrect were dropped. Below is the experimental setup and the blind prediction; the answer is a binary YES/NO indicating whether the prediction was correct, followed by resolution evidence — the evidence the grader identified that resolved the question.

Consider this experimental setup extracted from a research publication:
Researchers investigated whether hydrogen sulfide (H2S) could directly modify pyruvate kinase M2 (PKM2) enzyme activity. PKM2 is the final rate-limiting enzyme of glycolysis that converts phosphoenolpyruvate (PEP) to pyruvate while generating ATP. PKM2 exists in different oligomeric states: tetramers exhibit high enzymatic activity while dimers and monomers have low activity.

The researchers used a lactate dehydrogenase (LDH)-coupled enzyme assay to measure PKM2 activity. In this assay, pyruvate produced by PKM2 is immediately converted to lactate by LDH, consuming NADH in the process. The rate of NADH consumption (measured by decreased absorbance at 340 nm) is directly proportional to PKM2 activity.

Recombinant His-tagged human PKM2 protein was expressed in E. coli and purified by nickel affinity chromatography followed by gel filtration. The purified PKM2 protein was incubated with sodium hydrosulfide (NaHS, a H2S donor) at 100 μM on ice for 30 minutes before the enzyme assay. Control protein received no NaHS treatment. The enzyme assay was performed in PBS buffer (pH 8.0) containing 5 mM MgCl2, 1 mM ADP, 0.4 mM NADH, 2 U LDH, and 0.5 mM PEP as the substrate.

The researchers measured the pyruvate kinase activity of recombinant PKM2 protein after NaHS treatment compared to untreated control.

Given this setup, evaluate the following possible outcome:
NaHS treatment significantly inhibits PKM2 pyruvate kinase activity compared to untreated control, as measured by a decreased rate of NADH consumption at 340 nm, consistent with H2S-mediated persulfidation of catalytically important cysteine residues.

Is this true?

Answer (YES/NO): YES